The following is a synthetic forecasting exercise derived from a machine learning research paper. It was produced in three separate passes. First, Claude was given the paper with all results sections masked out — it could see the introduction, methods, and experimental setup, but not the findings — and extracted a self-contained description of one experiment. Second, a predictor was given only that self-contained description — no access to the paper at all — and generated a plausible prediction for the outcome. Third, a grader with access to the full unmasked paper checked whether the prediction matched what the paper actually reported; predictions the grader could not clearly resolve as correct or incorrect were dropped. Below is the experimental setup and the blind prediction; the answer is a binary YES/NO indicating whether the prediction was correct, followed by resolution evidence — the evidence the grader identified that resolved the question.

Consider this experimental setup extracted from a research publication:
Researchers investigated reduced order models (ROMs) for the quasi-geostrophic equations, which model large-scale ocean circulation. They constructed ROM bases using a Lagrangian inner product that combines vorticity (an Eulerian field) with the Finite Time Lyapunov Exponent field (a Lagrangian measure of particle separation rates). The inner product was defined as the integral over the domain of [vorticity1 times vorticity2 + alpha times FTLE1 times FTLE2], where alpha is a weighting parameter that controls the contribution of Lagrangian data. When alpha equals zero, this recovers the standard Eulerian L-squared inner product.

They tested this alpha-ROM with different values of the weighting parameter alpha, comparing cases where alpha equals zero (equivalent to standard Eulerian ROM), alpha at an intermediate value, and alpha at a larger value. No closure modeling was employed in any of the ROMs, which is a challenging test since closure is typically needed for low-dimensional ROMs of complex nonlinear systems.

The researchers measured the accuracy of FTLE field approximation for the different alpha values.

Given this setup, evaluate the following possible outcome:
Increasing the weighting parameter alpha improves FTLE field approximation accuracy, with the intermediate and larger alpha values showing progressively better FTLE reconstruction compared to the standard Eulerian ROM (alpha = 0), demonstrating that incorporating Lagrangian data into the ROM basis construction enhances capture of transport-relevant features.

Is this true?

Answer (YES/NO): YES